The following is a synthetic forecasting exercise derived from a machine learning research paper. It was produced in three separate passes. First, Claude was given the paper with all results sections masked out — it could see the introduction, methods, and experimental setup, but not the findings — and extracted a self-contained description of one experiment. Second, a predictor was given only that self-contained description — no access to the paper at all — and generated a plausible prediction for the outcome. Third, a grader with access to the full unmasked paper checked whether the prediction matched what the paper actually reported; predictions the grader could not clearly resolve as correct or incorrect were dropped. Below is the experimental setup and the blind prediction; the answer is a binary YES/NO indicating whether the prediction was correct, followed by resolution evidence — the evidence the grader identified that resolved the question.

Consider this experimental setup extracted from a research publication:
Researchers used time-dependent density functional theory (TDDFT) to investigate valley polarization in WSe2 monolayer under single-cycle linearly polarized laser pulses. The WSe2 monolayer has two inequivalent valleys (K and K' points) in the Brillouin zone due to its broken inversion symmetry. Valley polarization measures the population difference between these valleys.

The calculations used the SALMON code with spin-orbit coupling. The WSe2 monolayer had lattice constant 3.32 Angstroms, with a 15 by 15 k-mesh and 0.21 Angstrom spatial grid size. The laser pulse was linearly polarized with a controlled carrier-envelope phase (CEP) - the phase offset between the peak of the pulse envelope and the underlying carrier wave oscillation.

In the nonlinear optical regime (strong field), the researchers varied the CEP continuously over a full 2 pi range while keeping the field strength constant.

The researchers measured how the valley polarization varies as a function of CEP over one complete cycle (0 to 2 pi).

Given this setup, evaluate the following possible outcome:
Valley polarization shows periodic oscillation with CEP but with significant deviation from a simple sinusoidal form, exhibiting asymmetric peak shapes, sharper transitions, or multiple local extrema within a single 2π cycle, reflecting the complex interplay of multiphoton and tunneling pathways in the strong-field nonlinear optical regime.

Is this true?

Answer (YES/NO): NO